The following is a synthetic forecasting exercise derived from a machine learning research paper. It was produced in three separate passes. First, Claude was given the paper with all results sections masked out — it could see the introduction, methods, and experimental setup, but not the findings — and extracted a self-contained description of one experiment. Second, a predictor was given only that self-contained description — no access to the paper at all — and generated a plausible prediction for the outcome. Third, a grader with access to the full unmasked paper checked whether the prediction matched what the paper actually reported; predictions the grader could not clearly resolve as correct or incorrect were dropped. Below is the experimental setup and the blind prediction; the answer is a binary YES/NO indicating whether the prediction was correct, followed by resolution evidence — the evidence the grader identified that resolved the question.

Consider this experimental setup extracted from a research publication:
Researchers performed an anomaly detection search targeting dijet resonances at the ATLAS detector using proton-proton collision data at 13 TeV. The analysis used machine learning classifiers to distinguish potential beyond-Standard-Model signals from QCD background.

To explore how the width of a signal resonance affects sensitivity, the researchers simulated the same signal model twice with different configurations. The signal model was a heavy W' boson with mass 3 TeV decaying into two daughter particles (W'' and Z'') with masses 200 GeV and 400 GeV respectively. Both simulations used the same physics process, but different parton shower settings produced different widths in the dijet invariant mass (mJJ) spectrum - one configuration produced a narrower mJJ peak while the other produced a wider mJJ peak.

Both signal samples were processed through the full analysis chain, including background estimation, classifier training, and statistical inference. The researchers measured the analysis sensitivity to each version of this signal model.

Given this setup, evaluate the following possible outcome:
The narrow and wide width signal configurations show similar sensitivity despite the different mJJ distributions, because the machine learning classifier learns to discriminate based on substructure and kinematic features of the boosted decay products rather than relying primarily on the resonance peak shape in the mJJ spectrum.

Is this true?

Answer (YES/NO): NO